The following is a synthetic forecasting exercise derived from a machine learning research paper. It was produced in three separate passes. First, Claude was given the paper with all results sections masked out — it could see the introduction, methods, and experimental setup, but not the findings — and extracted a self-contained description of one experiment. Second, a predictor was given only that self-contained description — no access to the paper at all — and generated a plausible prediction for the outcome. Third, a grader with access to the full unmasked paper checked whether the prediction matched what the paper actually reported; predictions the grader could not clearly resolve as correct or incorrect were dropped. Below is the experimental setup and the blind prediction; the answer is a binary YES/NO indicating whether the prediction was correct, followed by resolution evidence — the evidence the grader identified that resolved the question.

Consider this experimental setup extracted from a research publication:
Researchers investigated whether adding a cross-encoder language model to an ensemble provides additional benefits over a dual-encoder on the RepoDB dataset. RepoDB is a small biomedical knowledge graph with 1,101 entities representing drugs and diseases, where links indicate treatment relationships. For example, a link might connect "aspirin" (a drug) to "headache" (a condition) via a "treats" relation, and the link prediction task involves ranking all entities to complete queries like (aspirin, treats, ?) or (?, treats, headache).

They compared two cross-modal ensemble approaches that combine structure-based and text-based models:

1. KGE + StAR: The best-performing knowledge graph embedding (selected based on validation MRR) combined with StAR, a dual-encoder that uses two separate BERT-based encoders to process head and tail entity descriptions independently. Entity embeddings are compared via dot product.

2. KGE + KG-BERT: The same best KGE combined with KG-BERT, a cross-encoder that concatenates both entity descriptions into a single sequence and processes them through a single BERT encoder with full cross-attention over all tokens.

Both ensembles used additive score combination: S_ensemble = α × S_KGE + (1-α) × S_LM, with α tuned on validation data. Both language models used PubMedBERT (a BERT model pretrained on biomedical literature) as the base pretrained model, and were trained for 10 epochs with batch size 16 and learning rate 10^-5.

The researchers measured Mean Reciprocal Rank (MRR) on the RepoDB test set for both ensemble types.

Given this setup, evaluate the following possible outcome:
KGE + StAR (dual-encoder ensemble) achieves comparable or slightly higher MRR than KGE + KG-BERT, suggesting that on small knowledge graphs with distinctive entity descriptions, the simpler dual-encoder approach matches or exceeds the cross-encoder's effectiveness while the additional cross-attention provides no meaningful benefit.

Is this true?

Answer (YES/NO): NO